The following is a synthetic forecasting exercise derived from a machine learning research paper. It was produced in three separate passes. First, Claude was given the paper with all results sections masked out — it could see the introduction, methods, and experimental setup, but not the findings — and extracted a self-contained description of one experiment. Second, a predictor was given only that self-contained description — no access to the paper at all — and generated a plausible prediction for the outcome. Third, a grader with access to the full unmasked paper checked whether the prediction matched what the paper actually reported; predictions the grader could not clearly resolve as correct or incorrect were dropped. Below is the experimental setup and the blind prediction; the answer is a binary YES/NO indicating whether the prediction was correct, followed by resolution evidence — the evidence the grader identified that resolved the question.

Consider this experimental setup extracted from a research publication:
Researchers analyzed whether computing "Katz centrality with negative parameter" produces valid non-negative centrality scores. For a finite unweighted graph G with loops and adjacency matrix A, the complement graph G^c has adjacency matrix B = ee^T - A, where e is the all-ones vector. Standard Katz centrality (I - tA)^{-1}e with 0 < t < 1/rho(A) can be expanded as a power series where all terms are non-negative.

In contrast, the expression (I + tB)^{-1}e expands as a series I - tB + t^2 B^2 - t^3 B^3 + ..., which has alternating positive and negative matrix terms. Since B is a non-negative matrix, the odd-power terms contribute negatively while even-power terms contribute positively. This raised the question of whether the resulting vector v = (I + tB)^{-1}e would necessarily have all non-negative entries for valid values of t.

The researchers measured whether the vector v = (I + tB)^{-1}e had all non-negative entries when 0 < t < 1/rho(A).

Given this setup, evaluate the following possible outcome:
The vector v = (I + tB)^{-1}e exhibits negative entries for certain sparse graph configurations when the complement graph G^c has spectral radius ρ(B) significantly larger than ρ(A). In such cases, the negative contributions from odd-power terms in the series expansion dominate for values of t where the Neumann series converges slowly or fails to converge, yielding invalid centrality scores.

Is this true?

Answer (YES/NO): NO